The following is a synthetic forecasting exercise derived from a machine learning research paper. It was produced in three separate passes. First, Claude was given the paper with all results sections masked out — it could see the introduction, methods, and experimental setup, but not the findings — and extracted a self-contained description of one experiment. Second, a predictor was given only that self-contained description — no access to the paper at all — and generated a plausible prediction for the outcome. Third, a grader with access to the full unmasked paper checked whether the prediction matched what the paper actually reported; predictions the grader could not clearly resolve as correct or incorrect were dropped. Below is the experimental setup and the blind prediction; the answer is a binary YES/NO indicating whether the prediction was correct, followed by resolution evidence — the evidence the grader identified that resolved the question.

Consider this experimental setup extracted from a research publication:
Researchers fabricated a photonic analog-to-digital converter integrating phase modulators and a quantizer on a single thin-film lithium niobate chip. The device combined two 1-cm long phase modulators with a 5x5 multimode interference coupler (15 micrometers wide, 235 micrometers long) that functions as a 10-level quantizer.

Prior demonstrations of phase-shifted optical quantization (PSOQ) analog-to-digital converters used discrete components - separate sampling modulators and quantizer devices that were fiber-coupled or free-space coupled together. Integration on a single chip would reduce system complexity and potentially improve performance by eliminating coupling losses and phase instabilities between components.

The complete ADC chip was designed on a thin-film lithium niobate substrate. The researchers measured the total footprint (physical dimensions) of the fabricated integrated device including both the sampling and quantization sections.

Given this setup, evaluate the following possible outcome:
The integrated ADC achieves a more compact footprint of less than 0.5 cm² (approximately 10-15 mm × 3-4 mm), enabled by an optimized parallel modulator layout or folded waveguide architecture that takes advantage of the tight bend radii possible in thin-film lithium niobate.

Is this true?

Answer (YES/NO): NO